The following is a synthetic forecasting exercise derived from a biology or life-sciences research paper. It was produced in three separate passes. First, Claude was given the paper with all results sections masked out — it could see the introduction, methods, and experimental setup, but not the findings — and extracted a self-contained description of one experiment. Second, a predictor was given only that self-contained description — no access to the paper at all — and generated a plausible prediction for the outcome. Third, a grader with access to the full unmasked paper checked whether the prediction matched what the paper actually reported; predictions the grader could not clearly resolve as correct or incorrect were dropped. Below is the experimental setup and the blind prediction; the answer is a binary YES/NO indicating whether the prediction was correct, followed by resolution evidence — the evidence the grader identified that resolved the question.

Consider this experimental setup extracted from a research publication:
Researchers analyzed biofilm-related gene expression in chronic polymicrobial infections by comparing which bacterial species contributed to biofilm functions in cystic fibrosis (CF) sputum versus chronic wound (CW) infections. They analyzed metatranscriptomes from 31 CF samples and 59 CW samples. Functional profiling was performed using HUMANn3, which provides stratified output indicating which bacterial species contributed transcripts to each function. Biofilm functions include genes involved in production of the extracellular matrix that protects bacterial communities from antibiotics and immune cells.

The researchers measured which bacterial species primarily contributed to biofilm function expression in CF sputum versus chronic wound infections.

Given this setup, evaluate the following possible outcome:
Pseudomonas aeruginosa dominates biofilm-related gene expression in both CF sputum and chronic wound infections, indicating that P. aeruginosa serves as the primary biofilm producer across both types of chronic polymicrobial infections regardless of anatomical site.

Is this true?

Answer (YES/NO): NO